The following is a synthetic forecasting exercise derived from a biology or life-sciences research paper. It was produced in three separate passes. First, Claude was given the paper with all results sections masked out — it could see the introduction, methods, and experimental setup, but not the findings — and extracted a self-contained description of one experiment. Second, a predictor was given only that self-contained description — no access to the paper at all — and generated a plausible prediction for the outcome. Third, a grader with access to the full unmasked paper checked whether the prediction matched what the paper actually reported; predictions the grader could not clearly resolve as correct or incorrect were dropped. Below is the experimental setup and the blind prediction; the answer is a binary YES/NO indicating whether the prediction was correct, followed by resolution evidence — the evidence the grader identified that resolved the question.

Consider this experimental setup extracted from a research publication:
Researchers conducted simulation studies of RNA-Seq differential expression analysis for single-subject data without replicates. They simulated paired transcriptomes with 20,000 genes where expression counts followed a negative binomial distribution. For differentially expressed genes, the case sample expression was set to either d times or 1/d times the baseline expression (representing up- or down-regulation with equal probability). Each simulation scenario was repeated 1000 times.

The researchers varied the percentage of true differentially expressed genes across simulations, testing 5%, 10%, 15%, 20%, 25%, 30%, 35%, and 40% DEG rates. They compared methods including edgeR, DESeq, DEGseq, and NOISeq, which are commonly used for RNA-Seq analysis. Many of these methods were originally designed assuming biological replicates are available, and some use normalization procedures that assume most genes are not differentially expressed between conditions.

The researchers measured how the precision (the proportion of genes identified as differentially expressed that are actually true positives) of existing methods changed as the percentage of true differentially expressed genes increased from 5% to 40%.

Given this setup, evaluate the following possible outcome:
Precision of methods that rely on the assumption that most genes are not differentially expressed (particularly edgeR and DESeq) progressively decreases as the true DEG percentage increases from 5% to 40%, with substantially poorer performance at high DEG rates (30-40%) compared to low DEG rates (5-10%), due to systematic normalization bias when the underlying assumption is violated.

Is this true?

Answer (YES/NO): NO